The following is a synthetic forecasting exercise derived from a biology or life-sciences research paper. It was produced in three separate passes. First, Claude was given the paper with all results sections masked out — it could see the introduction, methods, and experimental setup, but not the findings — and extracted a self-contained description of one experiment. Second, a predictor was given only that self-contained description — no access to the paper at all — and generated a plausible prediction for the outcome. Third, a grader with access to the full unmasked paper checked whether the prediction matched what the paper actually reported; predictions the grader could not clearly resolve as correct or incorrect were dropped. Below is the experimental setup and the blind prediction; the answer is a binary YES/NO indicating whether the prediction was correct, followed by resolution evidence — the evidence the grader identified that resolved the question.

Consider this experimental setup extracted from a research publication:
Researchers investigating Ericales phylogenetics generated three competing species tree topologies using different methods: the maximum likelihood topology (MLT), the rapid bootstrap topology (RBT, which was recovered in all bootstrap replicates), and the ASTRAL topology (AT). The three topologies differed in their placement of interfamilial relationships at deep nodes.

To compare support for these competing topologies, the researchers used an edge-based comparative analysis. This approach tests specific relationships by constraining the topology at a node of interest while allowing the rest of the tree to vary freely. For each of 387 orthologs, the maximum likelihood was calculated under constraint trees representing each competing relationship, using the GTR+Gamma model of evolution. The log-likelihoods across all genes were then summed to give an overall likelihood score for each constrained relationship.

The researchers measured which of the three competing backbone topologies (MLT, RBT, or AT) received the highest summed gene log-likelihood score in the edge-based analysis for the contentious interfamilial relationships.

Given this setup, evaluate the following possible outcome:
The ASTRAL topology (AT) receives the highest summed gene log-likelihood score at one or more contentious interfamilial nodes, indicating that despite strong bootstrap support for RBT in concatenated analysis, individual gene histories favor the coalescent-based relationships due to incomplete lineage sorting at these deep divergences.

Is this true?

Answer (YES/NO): NO